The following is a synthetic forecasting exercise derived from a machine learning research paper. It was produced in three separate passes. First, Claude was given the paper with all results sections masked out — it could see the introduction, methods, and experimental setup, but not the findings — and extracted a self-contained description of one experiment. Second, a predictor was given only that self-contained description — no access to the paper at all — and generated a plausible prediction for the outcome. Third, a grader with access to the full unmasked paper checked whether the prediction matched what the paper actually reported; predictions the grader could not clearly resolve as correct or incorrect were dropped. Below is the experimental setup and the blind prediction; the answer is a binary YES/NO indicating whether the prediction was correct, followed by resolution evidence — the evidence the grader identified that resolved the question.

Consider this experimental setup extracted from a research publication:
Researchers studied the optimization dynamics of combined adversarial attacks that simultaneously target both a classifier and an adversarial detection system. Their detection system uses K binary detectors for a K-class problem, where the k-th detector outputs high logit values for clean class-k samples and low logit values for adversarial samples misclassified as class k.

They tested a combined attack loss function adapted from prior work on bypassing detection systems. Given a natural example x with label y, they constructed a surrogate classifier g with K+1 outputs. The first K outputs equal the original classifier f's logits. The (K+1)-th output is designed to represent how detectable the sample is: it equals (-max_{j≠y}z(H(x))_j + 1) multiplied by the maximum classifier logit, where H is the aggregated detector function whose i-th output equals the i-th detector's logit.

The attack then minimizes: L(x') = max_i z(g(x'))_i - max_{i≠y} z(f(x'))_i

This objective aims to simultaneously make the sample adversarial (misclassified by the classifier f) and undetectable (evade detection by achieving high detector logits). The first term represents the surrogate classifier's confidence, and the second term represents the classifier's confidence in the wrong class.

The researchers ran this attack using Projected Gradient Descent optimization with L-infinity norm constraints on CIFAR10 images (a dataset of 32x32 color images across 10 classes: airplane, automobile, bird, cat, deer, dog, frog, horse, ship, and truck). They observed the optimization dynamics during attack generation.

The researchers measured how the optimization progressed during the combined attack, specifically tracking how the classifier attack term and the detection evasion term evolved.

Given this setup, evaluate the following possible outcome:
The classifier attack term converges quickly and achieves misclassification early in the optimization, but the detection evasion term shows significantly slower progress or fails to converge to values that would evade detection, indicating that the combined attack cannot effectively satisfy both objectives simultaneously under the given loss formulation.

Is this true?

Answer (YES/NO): NO